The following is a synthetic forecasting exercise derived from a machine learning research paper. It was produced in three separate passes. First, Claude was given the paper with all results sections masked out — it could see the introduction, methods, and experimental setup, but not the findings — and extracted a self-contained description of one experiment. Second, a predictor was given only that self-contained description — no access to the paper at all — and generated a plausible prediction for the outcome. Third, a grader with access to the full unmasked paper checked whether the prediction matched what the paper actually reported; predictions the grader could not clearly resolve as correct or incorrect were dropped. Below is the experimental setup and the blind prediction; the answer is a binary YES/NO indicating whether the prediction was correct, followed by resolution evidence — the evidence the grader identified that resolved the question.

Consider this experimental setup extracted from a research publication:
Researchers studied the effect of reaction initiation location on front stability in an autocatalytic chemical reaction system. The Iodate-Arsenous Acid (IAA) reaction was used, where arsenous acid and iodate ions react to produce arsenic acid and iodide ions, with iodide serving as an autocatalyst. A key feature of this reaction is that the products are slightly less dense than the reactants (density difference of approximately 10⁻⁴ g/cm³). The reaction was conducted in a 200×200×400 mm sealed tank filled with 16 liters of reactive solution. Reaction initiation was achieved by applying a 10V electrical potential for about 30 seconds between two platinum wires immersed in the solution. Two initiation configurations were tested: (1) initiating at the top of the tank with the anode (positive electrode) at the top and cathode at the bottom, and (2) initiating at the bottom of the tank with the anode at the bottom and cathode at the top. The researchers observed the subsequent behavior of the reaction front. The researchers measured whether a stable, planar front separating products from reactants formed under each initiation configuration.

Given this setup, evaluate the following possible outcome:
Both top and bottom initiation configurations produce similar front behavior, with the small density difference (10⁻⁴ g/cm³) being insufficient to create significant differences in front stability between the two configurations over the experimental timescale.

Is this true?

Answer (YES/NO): NO